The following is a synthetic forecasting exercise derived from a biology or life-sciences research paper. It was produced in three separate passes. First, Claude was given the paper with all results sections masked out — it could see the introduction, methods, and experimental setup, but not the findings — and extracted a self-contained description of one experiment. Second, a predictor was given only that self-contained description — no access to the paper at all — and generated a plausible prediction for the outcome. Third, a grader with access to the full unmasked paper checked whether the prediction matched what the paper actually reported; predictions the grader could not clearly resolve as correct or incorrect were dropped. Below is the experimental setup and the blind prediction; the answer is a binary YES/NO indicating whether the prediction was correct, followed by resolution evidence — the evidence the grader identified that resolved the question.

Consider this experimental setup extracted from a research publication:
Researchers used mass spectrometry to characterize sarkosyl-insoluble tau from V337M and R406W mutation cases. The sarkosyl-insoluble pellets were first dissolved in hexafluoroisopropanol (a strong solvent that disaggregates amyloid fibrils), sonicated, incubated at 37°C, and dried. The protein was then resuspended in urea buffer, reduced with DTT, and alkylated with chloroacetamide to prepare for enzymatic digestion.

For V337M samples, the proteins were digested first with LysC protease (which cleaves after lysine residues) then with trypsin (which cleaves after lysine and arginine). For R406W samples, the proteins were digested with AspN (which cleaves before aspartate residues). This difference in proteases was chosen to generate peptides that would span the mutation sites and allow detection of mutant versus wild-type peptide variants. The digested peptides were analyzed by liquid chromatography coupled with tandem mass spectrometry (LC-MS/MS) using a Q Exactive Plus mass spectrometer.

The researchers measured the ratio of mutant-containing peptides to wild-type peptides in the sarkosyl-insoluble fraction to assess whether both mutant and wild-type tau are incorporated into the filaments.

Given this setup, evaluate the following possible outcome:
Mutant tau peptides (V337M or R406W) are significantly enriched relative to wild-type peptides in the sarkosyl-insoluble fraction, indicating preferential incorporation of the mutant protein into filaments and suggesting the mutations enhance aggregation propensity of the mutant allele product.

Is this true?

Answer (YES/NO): NO